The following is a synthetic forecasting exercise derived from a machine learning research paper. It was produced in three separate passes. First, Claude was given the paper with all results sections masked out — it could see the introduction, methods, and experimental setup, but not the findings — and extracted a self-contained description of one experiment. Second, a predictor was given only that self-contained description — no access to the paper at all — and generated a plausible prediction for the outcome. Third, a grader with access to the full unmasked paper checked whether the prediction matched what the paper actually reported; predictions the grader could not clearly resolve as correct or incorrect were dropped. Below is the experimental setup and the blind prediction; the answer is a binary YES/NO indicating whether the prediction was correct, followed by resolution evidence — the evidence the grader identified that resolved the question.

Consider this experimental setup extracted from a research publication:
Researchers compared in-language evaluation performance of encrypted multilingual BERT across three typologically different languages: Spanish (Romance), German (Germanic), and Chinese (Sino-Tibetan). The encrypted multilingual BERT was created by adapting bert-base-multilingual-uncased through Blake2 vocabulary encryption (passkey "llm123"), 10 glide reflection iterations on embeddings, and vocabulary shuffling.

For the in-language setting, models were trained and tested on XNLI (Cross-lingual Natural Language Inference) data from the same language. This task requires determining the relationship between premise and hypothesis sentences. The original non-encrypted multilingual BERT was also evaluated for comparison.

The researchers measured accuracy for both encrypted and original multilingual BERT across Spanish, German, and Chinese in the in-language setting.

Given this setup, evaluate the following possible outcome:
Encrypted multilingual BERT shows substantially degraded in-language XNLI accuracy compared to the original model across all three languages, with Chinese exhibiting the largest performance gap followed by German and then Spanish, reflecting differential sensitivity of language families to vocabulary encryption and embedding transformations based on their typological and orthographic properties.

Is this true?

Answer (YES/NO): NO